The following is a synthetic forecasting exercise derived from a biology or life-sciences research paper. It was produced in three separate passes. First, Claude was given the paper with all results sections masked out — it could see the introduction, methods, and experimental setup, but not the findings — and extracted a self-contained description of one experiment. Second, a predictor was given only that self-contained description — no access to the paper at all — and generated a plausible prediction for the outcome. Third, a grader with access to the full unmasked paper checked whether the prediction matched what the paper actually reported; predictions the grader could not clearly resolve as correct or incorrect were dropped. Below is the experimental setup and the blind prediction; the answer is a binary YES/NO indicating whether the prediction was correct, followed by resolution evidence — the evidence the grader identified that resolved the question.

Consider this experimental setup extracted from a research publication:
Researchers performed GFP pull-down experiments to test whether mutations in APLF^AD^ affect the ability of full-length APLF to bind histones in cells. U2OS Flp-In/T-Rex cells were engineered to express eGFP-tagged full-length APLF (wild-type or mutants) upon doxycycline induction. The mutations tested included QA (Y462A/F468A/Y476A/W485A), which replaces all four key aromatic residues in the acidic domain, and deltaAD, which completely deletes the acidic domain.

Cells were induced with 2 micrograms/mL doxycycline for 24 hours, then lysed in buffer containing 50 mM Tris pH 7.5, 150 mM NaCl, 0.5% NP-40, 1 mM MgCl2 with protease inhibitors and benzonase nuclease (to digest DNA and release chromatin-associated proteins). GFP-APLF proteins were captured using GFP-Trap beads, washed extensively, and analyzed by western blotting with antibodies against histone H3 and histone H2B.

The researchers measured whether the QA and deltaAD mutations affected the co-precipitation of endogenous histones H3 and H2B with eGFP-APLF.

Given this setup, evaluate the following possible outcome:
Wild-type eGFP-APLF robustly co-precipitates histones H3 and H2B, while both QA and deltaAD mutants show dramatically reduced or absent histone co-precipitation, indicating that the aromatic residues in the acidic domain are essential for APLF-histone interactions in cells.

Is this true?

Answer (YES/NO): YES